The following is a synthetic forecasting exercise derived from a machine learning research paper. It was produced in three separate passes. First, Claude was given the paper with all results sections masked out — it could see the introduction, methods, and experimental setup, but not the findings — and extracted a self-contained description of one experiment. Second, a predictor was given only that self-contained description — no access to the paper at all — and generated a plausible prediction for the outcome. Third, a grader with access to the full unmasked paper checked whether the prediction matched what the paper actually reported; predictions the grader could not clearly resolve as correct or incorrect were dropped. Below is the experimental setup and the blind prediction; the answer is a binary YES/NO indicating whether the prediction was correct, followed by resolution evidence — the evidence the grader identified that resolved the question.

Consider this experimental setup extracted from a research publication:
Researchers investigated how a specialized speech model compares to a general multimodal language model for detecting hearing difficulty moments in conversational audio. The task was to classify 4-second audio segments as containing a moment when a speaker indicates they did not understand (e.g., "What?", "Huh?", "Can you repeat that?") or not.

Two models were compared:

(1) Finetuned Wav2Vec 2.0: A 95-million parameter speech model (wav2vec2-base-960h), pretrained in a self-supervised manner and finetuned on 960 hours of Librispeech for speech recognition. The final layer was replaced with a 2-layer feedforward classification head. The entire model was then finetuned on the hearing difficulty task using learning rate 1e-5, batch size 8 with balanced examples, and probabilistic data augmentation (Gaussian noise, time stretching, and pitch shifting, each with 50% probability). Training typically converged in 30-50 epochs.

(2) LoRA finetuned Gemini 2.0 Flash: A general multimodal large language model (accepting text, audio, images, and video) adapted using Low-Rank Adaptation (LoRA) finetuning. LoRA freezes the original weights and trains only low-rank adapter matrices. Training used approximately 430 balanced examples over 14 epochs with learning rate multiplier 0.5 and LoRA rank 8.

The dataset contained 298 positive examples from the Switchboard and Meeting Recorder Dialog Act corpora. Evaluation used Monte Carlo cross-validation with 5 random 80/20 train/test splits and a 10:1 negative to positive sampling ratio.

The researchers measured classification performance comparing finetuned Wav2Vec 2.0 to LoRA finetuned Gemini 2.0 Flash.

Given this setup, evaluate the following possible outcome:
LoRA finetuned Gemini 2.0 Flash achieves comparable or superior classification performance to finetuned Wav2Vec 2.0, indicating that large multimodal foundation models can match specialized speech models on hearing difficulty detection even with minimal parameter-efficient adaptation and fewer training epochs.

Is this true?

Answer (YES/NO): YES